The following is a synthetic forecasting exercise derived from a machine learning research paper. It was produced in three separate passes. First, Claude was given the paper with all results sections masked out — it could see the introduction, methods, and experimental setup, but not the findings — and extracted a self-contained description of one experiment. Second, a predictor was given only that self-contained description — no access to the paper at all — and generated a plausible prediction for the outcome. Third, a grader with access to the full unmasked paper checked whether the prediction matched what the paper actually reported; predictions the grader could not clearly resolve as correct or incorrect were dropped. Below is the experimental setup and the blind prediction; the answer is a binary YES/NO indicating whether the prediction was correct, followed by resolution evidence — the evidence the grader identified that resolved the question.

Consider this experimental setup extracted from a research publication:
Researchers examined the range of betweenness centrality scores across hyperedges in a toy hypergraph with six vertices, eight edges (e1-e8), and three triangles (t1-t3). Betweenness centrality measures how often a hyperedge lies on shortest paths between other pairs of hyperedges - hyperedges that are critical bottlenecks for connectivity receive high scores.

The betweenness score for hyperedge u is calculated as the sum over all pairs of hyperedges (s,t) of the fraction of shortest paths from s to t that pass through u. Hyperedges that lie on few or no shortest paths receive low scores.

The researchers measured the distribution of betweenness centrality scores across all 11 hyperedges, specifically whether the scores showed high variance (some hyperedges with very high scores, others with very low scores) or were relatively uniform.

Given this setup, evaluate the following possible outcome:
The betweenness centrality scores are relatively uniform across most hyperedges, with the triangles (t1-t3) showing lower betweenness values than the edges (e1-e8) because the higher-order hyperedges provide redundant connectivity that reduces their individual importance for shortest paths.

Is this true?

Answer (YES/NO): NO